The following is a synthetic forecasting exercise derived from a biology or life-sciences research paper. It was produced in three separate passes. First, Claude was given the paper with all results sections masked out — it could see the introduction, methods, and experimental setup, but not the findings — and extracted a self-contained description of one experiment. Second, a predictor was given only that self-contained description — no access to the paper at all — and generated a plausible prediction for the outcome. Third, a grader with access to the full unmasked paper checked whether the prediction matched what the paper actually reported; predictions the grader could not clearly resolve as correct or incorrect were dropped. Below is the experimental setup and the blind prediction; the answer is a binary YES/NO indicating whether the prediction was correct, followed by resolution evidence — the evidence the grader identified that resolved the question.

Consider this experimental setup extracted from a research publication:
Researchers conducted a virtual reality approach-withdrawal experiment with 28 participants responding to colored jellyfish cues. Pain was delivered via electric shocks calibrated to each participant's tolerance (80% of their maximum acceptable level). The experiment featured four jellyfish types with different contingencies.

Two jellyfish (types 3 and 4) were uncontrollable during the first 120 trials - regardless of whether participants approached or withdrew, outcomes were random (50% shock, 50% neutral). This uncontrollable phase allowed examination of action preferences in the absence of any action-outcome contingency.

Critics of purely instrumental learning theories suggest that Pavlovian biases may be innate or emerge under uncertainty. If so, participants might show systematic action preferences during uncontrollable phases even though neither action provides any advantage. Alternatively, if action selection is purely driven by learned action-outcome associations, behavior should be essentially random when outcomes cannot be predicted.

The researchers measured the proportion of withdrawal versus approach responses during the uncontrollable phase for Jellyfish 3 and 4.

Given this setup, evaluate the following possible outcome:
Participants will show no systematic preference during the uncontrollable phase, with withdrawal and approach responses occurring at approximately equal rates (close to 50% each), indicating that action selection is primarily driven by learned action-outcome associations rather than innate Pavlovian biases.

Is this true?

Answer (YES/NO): NO